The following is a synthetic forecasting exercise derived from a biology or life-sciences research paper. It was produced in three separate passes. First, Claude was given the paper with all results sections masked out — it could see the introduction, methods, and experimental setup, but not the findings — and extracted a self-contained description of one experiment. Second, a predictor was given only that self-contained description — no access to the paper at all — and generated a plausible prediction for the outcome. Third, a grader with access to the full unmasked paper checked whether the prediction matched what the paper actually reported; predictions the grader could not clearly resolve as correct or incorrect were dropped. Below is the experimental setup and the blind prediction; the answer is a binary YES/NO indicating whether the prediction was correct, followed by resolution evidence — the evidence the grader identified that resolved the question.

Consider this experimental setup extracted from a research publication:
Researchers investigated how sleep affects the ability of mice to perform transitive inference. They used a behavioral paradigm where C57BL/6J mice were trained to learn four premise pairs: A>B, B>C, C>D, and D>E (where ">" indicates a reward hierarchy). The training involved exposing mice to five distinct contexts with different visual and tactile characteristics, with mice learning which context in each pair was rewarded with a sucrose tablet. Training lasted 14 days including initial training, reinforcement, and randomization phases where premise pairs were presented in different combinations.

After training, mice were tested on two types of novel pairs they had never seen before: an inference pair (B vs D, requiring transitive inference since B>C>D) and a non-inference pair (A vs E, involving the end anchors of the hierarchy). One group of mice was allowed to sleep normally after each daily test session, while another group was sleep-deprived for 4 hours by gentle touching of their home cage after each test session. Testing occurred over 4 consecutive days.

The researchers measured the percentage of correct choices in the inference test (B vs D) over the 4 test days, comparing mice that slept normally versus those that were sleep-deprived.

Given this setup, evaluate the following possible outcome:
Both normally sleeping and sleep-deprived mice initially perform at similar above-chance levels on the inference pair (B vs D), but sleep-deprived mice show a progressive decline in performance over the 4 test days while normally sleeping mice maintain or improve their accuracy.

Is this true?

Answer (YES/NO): NO